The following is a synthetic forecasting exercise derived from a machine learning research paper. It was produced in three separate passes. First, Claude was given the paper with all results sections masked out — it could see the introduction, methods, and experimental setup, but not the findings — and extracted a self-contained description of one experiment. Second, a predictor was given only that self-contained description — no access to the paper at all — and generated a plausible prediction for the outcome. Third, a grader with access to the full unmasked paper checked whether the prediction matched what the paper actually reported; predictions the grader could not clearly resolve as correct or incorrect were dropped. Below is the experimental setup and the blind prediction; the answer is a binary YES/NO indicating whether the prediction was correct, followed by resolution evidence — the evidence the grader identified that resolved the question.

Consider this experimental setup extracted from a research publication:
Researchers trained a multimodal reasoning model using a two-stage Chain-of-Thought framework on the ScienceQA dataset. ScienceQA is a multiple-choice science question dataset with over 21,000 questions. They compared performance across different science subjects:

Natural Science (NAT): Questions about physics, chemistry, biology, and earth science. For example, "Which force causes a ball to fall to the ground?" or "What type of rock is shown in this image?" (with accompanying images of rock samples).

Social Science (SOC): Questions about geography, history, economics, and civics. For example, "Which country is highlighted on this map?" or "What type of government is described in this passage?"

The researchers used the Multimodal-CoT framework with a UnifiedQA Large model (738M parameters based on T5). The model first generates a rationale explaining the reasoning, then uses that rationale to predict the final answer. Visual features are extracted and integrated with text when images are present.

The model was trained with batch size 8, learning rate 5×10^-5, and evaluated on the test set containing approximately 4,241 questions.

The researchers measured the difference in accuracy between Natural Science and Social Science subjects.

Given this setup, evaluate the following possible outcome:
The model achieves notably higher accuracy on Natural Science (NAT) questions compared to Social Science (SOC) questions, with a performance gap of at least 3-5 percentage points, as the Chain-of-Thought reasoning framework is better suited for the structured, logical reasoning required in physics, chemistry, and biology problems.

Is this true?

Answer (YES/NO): YES